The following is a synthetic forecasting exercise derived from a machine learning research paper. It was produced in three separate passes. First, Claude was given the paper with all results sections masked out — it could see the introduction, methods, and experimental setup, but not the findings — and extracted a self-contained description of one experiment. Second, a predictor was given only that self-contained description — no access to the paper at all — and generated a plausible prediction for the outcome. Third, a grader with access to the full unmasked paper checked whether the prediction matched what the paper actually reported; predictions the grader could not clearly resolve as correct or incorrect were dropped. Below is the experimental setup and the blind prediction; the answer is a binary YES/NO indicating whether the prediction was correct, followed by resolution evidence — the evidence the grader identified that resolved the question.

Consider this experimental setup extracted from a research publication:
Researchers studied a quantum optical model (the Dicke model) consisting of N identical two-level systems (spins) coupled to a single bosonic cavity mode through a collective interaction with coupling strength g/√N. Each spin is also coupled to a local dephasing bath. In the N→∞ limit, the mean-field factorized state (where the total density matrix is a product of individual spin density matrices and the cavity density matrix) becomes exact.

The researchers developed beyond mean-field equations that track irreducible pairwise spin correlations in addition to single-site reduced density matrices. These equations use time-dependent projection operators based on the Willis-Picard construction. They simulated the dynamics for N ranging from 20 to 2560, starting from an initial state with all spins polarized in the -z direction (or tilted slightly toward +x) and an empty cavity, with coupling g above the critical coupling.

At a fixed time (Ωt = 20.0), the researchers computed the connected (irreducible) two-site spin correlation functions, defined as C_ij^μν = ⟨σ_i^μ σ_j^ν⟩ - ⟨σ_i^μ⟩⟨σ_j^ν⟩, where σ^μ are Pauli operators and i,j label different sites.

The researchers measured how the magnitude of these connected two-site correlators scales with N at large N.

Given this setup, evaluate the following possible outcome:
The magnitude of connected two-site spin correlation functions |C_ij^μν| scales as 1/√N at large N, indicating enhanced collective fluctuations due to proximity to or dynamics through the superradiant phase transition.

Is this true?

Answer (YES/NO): NO